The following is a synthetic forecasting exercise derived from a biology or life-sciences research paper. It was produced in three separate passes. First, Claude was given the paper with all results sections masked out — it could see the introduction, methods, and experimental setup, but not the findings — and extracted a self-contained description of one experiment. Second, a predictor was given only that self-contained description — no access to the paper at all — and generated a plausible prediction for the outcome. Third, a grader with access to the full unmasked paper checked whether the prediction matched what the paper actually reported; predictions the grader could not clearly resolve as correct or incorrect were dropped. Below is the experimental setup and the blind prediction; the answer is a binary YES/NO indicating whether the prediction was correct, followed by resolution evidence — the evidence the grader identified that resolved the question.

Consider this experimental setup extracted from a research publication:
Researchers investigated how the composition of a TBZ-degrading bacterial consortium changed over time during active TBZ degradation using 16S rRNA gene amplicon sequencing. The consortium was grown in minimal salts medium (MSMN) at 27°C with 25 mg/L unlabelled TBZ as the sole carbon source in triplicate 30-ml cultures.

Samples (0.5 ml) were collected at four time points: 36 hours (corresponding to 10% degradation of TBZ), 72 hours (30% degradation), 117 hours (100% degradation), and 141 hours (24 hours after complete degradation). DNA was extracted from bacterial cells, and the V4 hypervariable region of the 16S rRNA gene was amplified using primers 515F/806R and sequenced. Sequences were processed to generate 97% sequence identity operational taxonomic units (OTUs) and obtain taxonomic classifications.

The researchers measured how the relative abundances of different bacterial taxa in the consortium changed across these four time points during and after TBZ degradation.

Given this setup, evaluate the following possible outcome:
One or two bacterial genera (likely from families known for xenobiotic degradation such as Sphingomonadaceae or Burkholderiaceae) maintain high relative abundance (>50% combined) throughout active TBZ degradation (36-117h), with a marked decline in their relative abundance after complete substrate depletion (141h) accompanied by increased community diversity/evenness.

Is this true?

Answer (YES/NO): NO